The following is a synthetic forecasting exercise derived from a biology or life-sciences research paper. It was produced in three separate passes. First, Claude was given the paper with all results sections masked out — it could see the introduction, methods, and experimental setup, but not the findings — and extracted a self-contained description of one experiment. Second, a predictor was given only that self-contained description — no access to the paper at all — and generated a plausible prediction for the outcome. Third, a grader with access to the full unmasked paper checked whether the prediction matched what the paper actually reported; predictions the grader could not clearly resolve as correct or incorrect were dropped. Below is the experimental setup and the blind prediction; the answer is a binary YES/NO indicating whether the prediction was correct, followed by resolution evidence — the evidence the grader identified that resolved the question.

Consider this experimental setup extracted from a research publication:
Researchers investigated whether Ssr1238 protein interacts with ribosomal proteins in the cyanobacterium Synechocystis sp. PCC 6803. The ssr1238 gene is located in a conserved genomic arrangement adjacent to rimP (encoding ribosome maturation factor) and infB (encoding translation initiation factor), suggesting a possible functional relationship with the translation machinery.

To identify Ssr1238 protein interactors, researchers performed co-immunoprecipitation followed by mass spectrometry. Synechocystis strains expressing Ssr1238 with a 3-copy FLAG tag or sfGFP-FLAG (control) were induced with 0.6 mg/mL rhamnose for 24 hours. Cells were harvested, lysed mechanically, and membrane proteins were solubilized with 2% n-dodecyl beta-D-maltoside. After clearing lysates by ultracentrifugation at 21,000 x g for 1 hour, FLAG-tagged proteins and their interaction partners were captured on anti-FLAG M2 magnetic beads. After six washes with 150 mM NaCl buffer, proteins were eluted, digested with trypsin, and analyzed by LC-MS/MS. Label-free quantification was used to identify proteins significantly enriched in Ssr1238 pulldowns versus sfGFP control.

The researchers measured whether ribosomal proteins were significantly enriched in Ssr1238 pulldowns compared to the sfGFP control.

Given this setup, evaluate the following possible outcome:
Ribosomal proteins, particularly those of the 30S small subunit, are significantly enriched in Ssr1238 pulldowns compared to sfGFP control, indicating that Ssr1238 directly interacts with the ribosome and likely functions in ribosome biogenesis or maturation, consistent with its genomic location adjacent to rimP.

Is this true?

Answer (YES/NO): NO